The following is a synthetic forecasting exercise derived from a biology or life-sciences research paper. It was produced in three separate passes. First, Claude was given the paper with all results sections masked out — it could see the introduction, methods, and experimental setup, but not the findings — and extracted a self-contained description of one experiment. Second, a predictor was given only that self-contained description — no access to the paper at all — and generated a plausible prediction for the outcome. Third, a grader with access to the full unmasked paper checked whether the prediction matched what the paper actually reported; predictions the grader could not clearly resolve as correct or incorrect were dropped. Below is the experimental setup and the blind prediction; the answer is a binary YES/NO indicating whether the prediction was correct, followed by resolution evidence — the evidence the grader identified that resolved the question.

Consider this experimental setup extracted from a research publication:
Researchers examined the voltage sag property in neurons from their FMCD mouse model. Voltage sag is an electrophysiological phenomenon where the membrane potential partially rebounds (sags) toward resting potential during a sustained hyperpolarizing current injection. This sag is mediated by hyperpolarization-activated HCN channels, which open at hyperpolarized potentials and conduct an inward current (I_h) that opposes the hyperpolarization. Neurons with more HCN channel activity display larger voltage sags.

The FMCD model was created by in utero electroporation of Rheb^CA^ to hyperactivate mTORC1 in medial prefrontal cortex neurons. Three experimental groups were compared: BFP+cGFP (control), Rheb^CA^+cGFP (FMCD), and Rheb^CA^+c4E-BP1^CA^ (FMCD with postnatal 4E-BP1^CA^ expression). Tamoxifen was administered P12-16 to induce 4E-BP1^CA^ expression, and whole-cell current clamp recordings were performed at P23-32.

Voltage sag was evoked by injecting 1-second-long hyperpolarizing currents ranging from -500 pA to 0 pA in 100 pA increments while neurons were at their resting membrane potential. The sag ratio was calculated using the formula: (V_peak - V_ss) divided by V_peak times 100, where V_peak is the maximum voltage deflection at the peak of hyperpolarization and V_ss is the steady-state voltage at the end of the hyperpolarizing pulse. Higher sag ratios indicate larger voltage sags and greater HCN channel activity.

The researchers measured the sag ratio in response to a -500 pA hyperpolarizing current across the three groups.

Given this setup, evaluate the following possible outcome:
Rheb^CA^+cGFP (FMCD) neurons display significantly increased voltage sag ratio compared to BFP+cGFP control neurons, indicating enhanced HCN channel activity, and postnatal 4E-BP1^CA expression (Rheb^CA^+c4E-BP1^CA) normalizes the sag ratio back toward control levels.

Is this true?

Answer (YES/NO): YES